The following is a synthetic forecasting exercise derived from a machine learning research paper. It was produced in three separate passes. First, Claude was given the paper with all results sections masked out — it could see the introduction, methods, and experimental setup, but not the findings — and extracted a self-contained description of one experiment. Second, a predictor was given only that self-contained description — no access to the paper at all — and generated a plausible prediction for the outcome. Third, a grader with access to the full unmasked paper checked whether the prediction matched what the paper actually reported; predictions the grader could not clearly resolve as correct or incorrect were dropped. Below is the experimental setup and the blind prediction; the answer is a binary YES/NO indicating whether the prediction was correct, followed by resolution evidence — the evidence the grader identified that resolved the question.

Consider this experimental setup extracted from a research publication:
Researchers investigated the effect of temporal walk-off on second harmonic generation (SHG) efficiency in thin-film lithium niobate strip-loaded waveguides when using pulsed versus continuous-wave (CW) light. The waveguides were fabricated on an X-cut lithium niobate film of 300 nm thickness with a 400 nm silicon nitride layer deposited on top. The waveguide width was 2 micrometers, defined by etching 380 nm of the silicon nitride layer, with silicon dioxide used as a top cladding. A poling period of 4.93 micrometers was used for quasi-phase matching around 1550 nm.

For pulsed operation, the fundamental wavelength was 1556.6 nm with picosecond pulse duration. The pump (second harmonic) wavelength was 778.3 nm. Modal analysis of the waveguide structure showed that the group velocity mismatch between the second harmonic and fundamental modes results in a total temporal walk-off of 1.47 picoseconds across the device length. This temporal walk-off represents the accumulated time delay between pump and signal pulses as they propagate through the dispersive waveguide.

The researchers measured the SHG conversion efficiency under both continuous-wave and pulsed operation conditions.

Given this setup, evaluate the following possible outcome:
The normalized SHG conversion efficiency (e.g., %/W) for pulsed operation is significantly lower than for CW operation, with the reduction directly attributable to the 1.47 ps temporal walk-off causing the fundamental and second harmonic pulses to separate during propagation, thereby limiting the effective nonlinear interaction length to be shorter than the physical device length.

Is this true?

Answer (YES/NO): NO